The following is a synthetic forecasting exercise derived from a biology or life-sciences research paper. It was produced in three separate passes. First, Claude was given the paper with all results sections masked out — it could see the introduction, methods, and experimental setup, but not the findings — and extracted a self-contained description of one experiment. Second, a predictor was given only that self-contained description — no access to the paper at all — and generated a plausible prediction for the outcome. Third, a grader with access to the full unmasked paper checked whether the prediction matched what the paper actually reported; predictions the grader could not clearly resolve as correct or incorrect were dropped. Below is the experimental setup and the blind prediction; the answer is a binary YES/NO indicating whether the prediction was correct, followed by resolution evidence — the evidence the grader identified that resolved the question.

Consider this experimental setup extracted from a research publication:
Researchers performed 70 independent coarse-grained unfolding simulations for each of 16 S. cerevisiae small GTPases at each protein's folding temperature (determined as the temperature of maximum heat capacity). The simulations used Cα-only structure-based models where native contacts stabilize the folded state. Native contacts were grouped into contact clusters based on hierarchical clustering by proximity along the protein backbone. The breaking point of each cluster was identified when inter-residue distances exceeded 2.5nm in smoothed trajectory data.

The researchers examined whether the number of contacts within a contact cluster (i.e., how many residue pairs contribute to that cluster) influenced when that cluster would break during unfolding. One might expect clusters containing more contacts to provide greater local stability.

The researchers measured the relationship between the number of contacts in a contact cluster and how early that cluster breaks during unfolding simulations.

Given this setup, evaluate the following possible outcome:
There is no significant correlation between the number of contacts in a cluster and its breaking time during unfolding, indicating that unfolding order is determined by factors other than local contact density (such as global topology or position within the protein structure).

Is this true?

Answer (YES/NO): NO